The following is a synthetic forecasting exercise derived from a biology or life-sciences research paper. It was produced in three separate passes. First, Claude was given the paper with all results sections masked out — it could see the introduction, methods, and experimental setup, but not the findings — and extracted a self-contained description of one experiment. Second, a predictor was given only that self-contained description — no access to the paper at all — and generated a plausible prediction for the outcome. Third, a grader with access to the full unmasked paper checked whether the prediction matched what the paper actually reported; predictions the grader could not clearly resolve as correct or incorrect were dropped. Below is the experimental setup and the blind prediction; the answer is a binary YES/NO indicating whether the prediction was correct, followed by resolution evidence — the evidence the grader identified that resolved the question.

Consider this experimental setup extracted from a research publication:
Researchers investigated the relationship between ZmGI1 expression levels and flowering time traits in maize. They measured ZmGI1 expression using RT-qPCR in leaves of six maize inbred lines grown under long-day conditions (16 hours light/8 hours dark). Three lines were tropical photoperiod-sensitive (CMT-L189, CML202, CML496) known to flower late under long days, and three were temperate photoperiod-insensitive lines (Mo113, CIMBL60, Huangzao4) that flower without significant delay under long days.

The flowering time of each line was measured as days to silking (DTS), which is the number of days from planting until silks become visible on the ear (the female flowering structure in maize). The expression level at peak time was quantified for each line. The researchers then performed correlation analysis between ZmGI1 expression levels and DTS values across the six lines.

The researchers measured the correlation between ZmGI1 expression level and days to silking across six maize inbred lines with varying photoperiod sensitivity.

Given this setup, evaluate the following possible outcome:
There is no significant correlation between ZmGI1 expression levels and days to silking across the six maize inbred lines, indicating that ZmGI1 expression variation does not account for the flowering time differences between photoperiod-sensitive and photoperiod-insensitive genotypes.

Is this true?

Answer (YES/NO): NO